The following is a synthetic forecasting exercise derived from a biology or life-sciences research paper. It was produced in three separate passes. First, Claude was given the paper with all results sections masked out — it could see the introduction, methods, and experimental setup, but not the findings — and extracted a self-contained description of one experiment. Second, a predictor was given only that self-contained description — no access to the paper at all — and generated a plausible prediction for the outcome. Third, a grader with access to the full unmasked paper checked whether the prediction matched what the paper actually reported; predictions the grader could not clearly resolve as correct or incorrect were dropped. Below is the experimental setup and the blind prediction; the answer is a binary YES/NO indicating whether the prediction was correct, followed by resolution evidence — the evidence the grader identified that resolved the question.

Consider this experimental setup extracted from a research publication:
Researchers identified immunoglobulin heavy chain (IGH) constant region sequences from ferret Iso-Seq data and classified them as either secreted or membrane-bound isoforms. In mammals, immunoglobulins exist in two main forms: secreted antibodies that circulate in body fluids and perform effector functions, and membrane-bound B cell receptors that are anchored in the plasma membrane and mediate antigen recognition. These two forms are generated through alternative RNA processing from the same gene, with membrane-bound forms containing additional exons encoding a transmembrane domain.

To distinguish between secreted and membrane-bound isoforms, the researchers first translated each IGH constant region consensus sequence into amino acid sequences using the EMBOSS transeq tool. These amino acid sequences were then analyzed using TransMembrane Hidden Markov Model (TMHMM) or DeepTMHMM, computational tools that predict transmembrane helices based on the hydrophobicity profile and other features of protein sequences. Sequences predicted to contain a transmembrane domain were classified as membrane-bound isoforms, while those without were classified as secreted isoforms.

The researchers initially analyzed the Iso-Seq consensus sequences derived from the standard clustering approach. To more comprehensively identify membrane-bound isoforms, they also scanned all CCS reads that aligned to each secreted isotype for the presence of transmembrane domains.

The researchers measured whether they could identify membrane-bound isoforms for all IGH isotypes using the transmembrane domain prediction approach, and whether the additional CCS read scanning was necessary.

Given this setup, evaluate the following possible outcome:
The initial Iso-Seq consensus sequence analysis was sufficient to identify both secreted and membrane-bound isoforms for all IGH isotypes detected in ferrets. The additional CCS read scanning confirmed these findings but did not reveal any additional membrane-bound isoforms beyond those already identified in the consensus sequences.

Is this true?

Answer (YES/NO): NO